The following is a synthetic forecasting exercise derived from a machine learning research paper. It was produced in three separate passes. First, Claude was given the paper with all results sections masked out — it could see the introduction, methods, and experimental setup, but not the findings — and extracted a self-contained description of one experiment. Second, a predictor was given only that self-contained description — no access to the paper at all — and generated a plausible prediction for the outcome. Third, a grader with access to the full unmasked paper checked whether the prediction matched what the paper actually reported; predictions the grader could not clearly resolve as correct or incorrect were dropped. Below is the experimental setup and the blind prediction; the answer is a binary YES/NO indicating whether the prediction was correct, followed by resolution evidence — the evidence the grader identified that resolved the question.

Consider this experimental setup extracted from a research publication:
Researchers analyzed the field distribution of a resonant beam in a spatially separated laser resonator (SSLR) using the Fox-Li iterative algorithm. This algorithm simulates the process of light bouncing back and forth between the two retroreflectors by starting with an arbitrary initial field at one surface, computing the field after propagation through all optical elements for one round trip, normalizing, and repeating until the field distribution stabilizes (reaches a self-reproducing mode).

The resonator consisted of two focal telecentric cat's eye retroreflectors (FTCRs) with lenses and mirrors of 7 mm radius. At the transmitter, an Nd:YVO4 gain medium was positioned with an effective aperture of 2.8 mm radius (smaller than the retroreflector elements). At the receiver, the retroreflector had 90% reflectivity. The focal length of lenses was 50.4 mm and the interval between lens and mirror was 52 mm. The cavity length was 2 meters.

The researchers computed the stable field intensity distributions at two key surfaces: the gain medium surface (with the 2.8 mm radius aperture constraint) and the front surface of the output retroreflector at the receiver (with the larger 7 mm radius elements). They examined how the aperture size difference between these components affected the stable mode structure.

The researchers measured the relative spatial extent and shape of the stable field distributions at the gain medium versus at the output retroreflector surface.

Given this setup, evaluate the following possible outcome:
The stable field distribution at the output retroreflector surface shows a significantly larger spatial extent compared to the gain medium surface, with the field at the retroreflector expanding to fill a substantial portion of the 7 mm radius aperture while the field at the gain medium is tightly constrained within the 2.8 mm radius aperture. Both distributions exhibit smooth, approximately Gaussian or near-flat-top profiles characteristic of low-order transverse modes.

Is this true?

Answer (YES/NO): NO